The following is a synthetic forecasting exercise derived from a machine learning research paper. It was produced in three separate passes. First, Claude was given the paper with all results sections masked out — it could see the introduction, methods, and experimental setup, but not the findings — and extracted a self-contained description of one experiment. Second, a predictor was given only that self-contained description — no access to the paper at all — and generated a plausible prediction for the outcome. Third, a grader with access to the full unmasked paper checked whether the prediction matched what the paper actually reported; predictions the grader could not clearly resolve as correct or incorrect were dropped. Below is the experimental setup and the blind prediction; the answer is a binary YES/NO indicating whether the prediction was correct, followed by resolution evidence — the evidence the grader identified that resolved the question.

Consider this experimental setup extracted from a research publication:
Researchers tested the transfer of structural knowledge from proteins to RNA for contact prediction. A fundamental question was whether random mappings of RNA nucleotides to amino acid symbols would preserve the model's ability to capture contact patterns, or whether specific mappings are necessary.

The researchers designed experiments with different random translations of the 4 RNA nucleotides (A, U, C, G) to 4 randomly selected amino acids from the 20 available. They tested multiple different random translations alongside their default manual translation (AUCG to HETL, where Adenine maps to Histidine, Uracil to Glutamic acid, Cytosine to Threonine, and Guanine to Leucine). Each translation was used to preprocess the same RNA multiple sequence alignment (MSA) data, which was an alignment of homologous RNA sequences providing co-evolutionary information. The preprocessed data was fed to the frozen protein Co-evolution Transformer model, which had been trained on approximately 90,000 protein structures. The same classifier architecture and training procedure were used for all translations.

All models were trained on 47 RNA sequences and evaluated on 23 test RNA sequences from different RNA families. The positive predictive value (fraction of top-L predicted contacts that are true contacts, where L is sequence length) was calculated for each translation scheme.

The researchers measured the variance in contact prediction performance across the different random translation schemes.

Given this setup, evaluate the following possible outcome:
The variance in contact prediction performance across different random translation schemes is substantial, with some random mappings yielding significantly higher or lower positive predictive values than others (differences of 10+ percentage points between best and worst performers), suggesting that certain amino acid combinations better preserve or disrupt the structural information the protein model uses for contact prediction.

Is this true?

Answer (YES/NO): NO